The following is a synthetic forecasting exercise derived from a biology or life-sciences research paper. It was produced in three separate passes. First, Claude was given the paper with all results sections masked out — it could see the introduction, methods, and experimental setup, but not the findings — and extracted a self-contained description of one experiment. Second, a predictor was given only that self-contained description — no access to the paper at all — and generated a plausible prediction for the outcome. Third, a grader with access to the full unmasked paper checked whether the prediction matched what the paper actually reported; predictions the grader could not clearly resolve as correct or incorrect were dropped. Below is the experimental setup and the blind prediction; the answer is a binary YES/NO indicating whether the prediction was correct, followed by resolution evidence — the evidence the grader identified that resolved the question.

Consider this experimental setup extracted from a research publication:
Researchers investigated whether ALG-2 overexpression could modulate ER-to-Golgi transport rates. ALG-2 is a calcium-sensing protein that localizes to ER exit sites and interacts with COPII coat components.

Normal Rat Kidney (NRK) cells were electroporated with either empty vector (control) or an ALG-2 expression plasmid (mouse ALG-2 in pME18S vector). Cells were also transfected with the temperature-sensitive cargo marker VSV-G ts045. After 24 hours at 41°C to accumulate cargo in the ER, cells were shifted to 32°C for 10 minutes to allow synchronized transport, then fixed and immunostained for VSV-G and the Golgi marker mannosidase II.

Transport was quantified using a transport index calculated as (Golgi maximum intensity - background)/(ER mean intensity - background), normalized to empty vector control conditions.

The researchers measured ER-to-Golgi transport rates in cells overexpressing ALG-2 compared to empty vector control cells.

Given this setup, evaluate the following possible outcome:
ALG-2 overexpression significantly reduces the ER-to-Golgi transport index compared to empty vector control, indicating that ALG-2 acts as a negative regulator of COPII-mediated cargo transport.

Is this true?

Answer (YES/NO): NO